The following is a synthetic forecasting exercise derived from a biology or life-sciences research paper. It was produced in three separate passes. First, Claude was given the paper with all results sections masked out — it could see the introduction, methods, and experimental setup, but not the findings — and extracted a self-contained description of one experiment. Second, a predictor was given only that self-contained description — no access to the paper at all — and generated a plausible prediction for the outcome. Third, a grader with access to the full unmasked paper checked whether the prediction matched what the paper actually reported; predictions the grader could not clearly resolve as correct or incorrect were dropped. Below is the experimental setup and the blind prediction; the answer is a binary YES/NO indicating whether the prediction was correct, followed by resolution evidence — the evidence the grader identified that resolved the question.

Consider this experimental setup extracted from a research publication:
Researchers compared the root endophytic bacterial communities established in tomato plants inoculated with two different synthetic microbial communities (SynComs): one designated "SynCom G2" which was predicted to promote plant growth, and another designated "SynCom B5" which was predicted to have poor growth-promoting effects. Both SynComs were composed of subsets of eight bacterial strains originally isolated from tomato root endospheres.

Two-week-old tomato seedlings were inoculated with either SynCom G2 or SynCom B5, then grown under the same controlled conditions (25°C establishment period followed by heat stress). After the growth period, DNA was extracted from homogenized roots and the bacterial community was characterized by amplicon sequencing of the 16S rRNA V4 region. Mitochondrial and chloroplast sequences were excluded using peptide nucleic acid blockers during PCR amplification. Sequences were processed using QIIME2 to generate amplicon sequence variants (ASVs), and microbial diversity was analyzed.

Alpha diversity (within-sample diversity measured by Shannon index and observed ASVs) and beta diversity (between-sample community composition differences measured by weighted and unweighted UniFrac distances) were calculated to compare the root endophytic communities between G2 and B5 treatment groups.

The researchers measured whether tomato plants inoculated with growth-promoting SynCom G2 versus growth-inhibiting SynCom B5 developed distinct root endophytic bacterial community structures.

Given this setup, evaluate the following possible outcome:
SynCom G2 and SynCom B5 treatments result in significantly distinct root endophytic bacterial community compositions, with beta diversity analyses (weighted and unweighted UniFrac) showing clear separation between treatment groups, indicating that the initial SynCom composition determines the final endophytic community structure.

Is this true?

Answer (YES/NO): NO